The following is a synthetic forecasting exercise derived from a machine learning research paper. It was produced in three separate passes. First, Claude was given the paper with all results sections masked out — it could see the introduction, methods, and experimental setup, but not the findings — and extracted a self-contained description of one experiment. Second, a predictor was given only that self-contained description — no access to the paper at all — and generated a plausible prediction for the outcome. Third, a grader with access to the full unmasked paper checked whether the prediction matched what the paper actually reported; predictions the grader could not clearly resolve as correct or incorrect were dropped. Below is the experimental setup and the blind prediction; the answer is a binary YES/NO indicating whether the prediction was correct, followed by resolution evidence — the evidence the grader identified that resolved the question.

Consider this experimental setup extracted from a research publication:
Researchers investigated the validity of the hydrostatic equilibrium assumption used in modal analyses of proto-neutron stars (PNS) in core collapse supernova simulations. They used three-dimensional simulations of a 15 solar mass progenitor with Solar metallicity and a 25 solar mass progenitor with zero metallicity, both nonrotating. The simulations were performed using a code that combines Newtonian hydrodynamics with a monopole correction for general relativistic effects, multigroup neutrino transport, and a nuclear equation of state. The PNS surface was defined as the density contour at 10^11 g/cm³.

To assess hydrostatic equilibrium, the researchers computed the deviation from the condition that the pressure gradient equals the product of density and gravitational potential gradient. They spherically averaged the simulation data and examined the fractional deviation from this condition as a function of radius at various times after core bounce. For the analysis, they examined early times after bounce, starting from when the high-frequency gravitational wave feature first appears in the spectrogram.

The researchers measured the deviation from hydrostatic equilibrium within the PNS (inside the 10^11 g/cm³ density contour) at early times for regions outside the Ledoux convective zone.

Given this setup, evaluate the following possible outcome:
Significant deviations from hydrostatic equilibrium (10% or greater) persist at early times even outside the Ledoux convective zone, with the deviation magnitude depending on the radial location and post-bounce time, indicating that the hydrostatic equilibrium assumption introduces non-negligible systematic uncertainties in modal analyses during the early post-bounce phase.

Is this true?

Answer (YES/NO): NO